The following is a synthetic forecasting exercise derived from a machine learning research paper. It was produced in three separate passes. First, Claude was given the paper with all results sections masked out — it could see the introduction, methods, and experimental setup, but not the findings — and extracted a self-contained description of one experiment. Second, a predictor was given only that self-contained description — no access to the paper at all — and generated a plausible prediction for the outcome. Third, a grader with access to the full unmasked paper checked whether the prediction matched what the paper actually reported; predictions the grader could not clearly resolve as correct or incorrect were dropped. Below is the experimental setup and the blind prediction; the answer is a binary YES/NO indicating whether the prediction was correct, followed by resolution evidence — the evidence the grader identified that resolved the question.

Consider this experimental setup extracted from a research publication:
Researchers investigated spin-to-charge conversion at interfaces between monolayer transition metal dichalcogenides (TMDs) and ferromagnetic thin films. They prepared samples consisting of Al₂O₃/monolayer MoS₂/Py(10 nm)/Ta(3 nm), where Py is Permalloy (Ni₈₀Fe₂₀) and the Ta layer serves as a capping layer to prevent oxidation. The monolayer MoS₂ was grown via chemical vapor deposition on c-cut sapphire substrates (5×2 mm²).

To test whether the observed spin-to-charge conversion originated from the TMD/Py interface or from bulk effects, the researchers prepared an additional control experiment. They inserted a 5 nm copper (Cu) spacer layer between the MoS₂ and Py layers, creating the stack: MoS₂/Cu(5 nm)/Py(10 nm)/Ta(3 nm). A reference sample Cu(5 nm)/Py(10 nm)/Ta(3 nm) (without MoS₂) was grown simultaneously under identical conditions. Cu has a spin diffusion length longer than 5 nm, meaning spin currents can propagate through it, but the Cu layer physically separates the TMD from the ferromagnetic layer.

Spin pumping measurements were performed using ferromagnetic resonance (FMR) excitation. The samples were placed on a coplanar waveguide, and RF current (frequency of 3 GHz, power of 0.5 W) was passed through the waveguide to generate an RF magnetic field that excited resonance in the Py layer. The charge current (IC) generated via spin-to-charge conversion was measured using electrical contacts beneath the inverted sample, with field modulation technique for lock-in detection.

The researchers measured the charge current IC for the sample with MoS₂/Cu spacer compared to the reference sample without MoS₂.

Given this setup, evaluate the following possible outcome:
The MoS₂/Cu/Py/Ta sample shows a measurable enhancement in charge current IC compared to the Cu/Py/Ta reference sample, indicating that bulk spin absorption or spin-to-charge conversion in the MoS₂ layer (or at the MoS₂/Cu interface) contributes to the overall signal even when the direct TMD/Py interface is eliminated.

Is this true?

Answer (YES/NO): NO